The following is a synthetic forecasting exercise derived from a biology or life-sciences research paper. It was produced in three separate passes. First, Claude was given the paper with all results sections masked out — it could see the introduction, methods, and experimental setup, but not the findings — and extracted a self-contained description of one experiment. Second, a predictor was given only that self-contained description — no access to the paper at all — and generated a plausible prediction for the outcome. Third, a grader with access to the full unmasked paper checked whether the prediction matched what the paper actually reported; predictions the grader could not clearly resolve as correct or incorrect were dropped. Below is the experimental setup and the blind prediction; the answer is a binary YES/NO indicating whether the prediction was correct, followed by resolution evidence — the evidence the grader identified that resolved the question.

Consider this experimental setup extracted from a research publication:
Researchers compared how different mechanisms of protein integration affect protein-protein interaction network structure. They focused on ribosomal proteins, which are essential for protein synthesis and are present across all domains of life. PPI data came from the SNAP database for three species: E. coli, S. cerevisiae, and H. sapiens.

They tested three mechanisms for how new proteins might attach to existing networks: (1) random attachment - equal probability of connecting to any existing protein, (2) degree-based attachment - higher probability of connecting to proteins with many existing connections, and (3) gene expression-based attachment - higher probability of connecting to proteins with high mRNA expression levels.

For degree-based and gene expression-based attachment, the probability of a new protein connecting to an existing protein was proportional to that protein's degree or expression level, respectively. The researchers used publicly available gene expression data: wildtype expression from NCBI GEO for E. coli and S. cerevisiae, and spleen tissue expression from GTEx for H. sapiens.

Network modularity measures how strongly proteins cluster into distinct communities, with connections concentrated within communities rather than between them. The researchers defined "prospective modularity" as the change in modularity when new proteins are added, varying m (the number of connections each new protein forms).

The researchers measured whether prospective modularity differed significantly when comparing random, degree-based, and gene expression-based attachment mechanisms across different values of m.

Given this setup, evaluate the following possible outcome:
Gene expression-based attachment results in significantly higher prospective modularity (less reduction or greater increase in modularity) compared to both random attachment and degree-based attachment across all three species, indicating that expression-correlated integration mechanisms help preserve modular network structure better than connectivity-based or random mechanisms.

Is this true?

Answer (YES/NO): NO